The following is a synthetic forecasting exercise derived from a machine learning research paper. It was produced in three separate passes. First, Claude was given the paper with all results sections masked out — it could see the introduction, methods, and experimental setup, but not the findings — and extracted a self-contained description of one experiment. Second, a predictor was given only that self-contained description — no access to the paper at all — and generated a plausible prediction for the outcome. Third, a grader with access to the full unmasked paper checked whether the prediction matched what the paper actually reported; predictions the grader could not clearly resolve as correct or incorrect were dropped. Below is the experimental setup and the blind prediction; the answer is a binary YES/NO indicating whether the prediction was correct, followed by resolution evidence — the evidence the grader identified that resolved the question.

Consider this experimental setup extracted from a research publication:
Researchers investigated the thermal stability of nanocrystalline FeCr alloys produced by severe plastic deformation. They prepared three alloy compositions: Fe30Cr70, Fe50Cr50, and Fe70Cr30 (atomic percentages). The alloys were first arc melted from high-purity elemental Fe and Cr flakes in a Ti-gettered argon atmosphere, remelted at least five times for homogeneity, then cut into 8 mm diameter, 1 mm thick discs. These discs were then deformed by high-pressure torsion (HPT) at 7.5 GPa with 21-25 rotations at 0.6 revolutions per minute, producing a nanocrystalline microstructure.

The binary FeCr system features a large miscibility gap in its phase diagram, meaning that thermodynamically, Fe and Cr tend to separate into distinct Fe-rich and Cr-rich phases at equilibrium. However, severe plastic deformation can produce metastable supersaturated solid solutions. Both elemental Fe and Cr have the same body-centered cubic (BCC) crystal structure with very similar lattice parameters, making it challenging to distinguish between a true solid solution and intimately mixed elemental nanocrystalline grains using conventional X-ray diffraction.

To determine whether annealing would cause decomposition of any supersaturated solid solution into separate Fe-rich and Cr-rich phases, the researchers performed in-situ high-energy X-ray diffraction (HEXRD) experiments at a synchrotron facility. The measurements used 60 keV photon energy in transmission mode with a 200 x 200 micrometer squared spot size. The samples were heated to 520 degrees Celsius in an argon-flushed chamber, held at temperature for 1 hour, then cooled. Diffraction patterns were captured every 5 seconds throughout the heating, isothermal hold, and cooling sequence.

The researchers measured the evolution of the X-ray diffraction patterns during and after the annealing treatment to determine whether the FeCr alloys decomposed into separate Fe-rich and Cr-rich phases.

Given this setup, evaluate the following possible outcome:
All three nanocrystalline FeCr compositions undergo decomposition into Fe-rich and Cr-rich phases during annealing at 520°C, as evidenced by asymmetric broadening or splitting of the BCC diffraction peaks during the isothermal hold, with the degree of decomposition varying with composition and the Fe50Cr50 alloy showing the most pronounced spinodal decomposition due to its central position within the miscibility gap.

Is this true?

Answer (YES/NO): NO